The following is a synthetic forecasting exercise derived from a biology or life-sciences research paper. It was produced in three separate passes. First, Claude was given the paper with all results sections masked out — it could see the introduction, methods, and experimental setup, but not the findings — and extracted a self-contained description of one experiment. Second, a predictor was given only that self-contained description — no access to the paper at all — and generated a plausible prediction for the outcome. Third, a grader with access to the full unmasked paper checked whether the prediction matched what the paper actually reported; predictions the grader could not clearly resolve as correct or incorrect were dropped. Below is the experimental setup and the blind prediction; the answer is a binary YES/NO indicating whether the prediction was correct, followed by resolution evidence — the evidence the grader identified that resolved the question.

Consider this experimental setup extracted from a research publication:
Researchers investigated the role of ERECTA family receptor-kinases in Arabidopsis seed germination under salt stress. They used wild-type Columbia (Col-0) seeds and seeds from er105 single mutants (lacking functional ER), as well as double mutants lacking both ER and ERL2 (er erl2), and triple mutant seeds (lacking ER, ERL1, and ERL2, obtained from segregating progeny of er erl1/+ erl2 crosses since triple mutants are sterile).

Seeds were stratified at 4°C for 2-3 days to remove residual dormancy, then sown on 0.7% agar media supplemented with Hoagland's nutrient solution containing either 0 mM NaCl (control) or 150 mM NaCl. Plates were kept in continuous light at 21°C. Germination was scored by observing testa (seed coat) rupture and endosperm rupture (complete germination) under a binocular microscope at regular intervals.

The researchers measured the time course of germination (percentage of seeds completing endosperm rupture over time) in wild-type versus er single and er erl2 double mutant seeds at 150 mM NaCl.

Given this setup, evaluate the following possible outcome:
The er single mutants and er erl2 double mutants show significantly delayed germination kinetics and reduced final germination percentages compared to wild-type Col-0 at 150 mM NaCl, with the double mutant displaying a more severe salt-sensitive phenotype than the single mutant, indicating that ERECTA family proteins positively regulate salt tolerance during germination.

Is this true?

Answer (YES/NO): NO